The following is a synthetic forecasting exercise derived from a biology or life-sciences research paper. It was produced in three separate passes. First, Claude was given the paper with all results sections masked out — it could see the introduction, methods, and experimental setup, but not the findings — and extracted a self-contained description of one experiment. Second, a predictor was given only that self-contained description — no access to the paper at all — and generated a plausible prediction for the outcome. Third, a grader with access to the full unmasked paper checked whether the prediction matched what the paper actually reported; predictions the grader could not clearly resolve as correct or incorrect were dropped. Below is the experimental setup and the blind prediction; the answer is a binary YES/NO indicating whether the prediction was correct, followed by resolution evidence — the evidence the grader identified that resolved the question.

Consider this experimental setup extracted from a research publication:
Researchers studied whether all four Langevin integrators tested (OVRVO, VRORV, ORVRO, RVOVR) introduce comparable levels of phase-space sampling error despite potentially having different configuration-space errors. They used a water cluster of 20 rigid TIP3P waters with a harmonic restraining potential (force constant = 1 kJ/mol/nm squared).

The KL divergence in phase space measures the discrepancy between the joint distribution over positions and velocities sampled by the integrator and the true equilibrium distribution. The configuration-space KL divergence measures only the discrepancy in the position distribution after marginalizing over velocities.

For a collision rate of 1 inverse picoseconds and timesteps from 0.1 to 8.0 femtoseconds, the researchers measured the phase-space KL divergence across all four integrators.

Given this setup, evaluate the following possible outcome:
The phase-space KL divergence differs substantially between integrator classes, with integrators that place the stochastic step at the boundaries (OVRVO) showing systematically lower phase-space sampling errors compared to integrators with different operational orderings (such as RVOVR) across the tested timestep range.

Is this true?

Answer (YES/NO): NO